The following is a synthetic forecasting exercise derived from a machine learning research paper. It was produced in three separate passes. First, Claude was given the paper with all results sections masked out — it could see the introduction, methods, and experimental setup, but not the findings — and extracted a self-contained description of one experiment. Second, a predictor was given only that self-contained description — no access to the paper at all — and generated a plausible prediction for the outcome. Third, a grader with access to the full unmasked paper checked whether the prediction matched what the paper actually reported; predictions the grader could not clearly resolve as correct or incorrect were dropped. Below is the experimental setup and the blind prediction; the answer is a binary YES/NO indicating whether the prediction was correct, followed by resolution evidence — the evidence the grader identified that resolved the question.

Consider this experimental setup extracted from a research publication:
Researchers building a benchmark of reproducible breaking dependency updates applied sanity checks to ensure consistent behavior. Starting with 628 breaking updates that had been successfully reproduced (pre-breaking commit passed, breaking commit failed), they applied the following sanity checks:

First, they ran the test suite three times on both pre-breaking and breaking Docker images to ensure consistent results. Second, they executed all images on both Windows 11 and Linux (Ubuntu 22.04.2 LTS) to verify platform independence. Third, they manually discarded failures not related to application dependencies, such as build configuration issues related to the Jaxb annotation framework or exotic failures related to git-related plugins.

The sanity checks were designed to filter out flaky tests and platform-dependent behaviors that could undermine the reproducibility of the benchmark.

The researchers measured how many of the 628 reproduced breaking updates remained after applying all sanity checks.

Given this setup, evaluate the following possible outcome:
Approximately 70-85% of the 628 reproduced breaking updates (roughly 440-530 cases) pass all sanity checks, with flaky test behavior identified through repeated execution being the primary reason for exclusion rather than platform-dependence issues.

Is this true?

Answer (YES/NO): NO